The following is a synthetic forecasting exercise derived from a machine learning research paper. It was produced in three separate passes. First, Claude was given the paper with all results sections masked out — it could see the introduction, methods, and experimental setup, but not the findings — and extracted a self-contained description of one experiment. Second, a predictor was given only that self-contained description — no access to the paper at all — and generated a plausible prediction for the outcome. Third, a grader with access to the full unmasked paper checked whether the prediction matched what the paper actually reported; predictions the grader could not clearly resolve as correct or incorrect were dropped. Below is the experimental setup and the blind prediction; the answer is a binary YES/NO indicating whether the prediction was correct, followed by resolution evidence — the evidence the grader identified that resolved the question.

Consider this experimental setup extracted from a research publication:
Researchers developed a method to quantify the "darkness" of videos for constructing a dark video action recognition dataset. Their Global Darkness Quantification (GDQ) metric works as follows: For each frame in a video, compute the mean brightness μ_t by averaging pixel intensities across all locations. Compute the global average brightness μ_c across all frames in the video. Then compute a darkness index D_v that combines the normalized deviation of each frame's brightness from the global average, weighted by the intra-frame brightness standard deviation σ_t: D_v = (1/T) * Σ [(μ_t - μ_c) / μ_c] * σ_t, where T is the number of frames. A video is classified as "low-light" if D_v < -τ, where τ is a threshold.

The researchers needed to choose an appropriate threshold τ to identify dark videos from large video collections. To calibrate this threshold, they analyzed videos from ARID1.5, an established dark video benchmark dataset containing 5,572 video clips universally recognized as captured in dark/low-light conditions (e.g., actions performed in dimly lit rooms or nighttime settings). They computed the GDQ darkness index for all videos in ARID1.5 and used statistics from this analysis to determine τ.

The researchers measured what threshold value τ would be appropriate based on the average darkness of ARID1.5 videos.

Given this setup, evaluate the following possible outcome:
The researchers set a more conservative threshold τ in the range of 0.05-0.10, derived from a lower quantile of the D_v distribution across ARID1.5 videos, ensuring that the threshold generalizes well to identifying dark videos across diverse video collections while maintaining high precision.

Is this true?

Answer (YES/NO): NO